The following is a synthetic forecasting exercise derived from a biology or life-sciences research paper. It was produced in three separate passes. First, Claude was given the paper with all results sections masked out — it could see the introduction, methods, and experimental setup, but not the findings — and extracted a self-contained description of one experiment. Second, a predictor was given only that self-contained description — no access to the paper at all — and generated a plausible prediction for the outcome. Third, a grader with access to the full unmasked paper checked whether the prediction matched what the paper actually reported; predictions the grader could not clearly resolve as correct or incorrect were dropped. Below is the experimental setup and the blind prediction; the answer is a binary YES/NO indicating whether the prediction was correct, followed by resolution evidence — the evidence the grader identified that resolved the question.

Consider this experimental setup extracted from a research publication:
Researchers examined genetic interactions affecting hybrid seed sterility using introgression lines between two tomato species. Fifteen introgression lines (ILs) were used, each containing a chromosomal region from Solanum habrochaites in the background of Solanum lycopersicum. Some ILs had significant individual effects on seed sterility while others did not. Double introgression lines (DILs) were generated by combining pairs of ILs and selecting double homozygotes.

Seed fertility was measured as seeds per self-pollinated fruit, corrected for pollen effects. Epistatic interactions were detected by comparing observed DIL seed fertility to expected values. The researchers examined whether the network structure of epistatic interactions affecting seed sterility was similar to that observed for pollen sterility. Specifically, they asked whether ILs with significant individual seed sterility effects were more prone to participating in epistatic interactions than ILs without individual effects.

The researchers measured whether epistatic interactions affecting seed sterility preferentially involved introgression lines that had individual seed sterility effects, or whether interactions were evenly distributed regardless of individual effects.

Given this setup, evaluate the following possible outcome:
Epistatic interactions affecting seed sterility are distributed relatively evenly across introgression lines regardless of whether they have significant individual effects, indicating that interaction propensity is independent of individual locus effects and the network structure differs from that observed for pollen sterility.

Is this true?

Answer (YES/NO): YES